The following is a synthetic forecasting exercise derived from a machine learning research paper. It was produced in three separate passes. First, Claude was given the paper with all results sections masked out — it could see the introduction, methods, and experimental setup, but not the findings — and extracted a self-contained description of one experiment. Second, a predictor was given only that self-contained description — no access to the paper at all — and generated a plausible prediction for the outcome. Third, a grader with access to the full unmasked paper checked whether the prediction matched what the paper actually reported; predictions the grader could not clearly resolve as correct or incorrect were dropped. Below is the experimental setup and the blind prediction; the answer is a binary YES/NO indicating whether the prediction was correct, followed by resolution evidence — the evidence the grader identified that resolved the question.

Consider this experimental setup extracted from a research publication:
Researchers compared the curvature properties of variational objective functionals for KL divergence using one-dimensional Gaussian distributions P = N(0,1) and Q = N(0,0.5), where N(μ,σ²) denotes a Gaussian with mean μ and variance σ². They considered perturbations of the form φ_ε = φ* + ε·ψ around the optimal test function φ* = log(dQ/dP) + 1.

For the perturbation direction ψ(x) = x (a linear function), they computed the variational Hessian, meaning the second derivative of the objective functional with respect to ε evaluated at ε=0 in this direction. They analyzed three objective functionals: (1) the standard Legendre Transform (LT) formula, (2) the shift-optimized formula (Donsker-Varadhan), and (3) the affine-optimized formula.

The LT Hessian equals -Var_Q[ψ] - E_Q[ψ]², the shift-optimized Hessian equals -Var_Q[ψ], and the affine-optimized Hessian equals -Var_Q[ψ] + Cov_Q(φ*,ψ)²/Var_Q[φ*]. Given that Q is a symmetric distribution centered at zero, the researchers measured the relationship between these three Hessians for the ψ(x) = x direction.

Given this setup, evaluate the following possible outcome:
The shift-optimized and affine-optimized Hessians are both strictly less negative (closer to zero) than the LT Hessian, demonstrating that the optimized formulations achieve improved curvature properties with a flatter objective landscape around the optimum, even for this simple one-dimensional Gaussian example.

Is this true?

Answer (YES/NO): NO